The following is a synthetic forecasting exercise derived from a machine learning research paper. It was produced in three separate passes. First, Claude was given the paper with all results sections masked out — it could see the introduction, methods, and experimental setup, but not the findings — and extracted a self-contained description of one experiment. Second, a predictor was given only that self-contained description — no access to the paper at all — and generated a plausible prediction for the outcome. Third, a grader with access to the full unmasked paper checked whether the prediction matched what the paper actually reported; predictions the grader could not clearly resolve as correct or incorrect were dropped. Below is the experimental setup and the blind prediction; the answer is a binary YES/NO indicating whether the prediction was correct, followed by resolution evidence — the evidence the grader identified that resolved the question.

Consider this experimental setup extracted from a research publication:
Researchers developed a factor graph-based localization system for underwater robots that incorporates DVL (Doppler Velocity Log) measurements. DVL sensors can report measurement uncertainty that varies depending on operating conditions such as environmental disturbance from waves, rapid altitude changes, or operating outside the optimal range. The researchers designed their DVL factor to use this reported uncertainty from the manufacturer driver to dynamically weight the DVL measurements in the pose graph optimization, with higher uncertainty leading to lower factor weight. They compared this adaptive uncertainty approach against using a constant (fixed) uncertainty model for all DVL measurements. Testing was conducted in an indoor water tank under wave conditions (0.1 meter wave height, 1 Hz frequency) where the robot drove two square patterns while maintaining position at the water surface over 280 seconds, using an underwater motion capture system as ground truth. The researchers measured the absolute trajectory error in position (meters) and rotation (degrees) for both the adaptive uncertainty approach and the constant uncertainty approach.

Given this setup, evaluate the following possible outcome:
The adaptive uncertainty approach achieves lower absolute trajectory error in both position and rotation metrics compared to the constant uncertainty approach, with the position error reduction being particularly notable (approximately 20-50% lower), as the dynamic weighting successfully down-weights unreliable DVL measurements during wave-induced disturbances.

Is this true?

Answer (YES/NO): NO